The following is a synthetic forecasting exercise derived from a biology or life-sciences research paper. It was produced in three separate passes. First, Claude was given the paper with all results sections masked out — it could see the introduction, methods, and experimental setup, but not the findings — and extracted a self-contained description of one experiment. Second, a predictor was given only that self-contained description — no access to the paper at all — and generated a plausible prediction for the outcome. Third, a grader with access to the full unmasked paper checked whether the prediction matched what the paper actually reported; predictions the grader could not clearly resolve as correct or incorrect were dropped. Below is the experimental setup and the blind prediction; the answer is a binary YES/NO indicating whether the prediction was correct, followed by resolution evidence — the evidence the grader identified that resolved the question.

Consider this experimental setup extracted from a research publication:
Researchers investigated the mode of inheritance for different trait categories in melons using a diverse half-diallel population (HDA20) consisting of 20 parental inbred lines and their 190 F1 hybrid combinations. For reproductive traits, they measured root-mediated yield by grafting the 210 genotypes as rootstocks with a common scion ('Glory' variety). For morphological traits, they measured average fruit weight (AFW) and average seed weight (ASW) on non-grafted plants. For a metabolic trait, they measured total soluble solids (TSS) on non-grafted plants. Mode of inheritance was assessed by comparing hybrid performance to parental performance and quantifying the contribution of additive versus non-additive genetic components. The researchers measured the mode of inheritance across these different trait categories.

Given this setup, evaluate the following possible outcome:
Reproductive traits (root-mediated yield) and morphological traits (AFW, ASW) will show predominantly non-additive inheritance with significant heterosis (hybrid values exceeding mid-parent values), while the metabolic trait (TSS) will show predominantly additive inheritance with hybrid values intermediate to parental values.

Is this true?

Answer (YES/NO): NO